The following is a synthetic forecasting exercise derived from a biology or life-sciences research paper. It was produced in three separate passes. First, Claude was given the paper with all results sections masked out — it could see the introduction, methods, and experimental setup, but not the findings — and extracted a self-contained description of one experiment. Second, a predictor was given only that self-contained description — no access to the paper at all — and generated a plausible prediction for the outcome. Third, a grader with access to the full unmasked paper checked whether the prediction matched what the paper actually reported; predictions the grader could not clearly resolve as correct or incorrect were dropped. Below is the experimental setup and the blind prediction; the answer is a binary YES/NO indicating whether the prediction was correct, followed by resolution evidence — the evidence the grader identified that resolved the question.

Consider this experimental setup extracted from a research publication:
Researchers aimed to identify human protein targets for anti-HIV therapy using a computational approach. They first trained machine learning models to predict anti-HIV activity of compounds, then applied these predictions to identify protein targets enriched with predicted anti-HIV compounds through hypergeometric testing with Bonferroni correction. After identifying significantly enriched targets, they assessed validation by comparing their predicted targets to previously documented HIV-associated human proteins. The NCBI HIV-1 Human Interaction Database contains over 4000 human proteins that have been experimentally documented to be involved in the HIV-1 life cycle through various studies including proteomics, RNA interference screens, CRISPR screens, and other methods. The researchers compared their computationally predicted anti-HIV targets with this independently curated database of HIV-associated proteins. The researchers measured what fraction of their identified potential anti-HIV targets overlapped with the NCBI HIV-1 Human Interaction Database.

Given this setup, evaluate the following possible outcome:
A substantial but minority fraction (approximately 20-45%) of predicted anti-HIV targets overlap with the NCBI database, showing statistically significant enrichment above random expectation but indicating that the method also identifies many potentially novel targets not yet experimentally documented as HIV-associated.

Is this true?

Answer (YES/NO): YES